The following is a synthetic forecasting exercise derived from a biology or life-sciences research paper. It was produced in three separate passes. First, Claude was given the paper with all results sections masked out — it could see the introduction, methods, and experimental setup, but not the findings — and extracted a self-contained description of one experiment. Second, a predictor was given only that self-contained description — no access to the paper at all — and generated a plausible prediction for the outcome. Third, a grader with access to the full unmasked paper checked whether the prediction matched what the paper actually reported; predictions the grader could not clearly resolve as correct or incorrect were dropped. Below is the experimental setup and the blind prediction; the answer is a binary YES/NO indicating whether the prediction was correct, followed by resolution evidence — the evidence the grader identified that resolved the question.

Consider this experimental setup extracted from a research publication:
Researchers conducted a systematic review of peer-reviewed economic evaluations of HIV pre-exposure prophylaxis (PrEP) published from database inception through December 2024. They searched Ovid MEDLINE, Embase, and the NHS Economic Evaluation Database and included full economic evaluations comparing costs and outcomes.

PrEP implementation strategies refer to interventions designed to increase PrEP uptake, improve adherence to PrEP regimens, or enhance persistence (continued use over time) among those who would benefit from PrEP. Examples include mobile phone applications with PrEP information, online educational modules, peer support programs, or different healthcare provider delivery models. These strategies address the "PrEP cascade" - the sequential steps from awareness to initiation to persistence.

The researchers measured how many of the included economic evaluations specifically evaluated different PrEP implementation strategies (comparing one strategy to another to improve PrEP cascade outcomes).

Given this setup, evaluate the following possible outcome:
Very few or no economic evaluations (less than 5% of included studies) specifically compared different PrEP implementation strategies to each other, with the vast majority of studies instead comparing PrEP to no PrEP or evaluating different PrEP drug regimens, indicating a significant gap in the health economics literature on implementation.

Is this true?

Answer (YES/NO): YES